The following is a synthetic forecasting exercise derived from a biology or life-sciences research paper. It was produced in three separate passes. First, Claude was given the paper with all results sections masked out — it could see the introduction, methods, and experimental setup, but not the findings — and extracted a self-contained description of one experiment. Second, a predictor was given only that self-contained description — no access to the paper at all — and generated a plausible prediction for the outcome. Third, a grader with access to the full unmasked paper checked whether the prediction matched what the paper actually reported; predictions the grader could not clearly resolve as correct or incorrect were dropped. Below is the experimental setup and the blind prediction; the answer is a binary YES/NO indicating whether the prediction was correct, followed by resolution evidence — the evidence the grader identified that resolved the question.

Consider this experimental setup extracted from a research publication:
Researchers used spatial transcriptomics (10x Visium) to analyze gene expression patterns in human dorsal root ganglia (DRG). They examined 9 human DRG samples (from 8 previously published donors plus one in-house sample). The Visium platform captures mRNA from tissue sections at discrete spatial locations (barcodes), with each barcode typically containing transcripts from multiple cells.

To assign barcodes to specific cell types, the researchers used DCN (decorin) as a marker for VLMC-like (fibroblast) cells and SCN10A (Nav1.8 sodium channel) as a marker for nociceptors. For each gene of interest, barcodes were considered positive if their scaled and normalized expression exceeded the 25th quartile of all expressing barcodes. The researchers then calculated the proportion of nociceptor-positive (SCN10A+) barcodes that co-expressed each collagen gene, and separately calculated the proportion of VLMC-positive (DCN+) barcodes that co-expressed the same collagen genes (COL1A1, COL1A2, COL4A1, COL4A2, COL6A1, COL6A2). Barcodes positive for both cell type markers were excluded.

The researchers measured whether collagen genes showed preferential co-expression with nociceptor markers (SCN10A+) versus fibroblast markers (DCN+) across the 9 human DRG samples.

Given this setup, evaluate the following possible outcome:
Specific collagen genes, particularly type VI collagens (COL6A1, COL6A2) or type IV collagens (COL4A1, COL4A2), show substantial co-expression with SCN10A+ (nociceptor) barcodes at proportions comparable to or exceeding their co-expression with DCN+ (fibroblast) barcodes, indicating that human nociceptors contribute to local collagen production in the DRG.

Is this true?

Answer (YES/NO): NO